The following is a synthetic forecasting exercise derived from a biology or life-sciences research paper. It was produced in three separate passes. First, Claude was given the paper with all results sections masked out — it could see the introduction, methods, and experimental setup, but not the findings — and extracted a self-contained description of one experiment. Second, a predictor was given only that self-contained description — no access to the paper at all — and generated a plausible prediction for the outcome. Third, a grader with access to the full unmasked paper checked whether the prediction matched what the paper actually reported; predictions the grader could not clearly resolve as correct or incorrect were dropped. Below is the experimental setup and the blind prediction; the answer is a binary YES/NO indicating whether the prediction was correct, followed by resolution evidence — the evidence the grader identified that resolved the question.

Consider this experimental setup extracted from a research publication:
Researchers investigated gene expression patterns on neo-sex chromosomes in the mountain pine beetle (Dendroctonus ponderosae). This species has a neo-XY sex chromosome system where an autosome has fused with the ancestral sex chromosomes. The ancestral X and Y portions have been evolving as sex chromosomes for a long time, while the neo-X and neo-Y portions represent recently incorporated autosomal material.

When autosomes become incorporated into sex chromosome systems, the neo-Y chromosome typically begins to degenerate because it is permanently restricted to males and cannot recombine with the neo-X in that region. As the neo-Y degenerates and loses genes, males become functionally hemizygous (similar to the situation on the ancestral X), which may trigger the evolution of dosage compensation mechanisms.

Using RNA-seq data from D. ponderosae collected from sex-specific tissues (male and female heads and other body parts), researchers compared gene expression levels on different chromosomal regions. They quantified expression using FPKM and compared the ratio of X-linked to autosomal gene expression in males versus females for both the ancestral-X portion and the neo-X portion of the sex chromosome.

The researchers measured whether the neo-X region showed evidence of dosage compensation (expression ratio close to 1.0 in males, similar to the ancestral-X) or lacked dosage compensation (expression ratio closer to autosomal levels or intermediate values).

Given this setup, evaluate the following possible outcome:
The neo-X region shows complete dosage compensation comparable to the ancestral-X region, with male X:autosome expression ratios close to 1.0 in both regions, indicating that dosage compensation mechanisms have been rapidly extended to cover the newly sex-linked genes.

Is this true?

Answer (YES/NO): NO